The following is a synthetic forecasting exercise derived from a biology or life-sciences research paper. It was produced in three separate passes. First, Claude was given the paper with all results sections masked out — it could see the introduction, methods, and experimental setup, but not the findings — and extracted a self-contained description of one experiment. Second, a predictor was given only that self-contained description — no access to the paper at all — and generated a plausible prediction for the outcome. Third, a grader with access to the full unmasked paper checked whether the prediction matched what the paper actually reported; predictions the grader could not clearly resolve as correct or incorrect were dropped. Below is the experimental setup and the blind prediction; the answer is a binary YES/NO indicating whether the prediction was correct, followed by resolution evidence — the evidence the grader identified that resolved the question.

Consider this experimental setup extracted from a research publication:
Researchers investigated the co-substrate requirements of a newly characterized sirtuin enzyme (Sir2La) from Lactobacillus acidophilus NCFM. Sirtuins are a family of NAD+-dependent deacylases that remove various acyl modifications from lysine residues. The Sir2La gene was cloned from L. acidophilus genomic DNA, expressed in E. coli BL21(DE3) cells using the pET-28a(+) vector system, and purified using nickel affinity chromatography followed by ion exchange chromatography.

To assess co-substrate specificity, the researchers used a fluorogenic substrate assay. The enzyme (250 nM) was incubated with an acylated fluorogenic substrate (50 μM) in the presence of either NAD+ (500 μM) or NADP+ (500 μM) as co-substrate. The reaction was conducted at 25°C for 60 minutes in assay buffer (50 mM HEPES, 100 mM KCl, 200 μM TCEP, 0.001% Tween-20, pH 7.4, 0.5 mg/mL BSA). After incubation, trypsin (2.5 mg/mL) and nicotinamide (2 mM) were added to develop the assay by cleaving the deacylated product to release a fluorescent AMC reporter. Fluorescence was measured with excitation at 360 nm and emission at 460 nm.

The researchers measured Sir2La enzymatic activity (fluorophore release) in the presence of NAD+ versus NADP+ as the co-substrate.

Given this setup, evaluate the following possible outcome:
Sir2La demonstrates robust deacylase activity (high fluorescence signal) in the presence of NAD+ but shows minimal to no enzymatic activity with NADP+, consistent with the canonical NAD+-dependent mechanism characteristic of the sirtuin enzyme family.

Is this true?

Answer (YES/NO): YES